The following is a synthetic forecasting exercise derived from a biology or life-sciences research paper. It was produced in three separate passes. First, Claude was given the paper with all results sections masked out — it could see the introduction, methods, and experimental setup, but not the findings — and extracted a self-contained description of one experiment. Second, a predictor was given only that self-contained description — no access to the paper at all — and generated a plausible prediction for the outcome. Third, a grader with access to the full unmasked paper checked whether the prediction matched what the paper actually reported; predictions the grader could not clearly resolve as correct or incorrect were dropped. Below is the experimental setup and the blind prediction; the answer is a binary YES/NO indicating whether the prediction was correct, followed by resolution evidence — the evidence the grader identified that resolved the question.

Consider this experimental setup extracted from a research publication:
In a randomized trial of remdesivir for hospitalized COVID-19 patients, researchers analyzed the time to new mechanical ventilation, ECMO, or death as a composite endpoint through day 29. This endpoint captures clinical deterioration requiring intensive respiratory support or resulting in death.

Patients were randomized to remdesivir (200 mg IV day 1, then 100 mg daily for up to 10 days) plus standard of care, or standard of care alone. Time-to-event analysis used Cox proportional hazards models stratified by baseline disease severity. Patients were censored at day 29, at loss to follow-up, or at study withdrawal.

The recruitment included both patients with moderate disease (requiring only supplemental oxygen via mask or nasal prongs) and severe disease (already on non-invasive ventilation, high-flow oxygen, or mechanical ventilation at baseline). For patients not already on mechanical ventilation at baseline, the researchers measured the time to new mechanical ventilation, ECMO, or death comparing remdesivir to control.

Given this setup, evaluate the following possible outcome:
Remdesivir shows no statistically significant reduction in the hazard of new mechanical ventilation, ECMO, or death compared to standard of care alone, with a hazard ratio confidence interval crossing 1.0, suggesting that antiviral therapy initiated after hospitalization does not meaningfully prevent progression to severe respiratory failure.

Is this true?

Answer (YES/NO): NO